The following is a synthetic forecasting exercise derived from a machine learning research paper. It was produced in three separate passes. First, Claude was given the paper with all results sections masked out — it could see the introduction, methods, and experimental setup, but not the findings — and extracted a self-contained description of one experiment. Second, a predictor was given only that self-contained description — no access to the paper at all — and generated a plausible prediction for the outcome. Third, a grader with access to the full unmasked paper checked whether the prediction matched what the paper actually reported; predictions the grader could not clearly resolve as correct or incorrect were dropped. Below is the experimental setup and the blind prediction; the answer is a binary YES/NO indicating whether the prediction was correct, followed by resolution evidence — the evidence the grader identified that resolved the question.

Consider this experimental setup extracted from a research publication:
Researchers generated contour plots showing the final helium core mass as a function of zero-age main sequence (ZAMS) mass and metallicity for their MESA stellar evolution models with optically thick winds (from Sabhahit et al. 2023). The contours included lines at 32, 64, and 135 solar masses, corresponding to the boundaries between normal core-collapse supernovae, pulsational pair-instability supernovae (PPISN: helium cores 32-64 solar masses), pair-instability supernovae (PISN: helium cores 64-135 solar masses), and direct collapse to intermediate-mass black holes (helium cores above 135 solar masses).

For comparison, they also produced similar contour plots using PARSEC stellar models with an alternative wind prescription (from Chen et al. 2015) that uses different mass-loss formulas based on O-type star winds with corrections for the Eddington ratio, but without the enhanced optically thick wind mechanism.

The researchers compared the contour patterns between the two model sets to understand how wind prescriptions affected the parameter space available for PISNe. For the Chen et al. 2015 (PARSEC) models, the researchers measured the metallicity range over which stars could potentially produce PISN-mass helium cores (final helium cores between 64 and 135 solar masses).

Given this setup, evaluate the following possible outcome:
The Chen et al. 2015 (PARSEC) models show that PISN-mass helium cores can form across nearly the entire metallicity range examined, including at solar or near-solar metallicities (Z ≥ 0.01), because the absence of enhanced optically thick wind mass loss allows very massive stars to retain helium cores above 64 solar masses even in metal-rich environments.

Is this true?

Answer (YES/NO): YES